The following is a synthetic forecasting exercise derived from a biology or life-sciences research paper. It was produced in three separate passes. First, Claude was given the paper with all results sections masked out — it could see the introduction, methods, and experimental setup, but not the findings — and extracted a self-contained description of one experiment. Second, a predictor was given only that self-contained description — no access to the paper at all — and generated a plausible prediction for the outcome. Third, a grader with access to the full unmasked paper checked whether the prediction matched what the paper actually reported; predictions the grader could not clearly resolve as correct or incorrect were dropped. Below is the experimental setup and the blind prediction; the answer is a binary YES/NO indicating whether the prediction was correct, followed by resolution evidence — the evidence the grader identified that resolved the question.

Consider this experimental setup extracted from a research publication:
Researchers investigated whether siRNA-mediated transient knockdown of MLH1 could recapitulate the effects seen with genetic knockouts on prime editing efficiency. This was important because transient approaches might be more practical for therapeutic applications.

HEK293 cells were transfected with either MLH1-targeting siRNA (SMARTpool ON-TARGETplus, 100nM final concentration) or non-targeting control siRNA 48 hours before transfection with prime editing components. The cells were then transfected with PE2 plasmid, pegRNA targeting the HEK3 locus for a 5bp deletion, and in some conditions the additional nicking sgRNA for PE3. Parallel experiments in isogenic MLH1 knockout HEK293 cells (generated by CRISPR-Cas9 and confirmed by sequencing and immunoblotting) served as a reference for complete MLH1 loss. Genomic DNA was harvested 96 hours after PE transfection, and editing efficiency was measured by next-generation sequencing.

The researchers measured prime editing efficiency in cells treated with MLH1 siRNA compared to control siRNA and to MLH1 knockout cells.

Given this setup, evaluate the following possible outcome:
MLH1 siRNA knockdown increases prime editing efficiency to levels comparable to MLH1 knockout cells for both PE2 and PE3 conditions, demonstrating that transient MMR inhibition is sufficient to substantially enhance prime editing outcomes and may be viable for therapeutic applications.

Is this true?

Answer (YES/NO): NO